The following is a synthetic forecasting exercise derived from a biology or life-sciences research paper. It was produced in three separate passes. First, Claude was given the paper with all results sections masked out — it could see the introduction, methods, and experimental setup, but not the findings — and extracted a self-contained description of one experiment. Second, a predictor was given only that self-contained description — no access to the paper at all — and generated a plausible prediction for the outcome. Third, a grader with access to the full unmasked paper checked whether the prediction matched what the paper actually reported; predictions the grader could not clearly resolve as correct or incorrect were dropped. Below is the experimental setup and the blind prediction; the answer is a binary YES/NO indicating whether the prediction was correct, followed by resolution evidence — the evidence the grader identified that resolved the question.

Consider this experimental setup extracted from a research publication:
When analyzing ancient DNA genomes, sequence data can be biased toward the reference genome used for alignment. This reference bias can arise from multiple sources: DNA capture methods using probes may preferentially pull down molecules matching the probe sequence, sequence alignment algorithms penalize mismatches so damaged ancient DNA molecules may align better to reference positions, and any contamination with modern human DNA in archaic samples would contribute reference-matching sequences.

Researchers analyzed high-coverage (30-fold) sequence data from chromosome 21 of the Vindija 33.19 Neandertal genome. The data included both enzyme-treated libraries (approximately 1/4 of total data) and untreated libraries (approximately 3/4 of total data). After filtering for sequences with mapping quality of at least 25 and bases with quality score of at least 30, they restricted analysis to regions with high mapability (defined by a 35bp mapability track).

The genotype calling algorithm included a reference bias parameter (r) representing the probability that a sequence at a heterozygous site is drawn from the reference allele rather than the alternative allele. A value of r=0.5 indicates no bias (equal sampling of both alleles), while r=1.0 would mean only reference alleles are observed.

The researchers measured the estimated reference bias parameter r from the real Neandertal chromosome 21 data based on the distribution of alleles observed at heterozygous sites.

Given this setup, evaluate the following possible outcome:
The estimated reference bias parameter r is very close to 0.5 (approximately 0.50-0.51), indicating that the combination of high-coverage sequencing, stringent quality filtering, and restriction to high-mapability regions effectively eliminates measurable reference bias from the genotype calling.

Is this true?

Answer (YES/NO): NO